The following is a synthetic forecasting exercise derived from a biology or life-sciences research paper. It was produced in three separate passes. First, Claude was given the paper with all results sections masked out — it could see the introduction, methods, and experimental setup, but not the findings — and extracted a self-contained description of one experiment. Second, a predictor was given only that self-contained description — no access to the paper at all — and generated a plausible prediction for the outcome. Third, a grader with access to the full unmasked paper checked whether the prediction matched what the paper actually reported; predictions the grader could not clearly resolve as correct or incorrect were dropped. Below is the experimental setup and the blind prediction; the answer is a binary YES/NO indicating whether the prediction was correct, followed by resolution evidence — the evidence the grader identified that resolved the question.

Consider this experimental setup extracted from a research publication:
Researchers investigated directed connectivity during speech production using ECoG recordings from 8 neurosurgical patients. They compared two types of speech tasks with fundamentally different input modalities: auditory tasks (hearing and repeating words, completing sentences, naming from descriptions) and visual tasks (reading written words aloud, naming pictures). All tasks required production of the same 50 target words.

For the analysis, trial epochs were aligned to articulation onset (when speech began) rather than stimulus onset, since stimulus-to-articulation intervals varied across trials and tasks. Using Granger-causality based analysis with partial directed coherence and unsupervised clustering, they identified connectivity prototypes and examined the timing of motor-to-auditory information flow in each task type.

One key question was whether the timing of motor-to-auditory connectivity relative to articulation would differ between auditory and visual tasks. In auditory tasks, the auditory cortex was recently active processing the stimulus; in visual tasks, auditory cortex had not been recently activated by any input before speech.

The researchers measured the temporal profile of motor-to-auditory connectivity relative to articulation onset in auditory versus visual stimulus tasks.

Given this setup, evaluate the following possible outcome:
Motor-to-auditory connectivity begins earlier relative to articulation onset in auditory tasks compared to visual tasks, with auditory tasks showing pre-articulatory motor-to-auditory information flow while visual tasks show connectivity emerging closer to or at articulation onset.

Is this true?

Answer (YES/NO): NO